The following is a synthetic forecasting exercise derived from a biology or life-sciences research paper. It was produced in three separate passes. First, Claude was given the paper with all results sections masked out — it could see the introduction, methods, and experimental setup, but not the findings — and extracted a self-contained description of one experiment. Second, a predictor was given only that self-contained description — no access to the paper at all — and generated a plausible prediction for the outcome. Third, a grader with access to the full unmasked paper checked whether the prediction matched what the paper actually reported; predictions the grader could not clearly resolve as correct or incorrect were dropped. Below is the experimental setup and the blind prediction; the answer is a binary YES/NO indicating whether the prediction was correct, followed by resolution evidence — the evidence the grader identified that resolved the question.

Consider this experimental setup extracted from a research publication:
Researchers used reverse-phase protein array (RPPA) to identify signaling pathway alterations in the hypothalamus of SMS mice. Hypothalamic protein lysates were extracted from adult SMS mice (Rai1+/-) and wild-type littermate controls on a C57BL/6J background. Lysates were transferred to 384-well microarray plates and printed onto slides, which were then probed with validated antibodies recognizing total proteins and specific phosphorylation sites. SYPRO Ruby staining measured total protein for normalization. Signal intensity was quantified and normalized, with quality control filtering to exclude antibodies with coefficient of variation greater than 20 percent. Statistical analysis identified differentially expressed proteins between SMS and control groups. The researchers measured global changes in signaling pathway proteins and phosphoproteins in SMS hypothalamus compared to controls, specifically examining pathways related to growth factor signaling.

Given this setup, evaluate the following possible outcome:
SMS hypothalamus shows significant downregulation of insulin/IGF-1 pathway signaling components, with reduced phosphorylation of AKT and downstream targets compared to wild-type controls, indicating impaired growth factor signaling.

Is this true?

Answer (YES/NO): NO